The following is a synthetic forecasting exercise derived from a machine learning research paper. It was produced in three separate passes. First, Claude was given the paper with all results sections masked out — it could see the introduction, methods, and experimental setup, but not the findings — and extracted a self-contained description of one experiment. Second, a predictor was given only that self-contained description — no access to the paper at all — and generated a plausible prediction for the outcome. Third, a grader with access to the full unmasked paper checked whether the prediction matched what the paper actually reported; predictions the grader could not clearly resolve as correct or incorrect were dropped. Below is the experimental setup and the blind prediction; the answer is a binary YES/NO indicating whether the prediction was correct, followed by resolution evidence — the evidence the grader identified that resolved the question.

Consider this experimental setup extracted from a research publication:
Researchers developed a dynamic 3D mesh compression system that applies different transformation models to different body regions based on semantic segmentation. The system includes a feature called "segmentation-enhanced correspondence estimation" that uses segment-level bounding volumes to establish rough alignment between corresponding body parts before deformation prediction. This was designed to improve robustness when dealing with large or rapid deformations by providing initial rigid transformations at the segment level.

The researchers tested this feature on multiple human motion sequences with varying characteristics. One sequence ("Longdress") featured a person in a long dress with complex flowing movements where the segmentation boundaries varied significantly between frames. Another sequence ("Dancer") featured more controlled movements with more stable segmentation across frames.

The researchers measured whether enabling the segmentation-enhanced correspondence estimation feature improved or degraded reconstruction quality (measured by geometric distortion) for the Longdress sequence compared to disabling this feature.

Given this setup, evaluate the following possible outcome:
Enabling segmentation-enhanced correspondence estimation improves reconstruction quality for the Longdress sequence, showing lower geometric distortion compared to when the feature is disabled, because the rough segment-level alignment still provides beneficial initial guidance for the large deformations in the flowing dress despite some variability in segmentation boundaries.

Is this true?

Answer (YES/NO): NO